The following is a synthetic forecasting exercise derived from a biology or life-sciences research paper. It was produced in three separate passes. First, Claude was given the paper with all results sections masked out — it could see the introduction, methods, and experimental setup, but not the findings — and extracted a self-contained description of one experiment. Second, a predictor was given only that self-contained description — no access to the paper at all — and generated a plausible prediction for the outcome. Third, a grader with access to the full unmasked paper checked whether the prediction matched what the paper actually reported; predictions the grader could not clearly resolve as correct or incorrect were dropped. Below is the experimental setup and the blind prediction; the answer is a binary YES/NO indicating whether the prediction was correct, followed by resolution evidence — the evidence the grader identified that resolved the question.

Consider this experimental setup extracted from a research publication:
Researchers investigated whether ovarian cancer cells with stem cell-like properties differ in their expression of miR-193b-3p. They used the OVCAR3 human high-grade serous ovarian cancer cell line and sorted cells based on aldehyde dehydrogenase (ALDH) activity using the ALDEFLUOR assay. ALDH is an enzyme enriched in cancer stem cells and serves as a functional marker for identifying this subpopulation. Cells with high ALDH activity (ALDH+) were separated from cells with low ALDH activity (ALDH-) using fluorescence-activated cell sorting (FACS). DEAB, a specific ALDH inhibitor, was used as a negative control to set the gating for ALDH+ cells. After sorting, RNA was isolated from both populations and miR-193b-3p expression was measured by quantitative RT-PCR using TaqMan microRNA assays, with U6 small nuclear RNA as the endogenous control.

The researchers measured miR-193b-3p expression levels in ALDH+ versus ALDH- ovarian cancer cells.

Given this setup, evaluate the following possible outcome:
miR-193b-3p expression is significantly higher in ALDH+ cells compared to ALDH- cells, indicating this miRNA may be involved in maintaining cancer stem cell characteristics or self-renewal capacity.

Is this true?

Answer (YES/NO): NO